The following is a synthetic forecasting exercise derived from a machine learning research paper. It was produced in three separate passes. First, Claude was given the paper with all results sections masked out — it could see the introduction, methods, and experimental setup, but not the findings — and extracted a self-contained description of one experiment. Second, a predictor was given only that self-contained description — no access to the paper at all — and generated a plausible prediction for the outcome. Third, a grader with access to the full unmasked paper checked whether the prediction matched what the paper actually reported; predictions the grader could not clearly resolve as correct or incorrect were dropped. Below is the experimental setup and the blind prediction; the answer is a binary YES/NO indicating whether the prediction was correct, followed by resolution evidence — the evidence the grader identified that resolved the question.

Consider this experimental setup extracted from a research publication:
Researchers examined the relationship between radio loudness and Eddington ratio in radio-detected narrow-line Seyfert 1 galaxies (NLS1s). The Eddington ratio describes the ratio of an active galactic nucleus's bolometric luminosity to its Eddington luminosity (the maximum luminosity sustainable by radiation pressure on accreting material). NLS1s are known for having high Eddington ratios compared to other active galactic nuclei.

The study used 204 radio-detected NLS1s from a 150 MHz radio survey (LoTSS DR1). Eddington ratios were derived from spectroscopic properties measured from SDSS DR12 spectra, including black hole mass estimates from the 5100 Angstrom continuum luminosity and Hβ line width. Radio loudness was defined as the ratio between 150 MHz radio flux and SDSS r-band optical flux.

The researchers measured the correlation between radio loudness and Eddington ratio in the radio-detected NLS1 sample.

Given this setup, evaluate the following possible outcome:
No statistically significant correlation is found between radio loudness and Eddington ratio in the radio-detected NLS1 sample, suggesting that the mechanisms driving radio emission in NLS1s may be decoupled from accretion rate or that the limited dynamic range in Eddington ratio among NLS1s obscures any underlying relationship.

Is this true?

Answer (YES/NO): NO